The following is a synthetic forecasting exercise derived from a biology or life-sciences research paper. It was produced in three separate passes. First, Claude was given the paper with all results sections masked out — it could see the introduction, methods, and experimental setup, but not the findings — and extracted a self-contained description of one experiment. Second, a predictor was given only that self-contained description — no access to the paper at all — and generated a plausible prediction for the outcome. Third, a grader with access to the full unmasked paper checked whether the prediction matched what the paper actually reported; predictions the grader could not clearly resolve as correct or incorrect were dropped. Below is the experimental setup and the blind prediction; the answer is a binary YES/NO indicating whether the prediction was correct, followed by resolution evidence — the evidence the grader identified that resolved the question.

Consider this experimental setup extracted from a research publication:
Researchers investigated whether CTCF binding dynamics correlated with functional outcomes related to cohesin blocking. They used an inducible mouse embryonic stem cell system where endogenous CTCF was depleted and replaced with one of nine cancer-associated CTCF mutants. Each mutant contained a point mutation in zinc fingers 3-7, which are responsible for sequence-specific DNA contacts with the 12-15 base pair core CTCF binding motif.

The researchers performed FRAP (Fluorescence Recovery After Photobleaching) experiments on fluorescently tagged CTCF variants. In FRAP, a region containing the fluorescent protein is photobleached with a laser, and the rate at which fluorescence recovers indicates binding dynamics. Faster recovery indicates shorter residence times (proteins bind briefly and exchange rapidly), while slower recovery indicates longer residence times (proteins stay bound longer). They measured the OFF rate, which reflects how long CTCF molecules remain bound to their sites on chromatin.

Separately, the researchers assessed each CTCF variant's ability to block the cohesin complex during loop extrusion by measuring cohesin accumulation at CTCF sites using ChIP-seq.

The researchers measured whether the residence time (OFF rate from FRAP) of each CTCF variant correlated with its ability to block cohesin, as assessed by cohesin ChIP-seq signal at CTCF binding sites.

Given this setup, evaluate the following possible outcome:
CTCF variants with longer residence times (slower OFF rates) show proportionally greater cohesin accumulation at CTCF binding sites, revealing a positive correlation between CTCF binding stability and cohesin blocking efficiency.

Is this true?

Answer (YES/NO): YES